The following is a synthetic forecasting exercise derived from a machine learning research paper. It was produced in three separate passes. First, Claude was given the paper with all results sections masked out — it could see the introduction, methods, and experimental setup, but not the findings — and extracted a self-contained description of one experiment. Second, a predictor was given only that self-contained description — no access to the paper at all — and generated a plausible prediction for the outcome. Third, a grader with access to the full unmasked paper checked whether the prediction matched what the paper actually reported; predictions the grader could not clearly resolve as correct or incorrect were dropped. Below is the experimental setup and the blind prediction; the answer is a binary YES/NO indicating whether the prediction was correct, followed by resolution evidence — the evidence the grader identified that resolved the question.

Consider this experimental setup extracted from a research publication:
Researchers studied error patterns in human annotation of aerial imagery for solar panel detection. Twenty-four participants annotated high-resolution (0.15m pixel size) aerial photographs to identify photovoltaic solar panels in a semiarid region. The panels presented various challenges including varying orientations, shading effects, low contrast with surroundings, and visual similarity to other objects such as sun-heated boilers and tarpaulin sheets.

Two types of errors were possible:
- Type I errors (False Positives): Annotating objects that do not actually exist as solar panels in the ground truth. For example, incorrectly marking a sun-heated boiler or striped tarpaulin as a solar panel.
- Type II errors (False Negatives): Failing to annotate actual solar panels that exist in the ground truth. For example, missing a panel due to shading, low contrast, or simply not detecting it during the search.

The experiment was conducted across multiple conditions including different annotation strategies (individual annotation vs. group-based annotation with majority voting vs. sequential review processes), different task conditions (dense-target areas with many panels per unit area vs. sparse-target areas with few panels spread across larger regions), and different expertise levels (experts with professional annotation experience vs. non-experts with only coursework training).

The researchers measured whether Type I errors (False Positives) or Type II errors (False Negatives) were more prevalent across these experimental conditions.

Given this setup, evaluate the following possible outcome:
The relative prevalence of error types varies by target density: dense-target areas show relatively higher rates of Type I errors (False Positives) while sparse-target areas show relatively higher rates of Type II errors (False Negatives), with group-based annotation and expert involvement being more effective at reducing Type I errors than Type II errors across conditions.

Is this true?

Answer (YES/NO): NO